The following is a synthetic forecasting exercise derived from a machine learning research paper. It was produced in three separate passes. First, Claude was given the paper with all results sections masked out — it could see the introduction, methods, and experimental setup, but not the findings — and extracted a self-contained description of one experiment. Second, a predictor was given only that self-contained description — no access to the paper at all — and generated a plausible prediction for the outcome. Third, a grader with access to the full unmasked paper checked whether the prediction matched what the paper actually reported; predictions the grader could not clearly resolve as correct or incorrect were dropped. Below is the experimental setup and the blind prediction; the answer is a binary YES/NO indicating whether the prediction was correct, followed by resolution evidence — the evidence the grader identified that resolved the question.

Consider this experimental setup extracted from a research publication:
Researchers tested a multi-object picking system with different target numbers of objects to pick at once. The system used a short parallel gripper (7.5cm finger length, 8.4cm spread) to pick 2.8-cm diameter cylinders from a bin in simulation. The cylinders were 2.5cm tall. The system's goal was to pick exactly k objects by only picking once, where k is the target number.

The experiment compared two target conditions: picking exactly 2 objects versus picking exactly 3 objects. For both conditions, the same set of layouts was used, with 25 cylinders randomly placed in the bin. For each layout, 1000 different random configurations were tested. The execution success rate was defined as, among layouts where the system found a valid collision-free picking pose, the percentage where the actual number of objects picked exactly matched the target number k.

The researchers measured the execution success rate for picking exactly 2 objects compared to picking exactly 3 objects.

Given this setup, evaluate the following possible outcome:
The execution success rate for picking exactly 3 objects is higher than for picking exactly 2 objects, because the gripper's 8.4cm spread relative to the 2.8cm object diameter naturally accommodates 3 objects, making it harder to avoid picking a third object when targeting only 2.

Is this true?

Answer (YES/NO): NO